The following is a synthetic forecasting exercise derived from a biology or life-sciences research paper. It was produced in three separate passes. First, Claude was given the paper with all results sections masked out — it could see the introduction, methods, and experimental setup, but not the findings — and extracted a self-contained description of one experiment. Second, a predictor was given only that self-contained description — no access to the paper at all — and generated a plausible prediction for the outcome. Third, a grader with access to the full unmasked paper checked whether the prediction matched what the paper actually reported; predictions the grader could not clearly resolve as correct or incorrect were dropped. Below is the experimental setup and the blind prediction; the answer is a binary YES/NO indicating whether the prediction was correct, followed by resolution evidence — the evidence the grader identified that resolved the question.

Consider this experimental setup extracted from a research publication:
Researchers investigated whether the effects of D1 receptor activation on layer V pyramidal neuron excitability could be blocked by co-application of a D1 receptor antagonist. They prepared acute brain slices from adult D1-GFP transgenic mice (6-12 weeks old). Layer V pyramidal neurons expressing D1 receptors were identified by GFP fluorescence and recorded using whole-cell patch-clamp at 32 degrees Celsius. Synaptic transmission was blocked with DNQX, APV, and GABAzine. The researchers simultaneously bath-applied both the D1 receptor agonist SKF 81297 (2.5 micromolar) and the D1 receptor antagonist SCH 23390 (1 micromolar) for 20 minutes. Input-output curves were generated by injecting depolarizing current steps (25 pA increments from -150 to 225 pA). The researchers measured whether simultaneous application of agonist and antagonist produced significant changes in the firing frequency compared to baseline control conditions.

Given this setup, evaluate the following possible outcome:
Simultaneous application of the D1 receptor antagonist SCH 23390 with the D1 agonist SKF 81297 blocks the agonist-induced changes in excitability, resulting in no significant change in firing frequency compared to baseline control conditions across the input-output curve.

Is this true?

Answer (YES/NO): YES